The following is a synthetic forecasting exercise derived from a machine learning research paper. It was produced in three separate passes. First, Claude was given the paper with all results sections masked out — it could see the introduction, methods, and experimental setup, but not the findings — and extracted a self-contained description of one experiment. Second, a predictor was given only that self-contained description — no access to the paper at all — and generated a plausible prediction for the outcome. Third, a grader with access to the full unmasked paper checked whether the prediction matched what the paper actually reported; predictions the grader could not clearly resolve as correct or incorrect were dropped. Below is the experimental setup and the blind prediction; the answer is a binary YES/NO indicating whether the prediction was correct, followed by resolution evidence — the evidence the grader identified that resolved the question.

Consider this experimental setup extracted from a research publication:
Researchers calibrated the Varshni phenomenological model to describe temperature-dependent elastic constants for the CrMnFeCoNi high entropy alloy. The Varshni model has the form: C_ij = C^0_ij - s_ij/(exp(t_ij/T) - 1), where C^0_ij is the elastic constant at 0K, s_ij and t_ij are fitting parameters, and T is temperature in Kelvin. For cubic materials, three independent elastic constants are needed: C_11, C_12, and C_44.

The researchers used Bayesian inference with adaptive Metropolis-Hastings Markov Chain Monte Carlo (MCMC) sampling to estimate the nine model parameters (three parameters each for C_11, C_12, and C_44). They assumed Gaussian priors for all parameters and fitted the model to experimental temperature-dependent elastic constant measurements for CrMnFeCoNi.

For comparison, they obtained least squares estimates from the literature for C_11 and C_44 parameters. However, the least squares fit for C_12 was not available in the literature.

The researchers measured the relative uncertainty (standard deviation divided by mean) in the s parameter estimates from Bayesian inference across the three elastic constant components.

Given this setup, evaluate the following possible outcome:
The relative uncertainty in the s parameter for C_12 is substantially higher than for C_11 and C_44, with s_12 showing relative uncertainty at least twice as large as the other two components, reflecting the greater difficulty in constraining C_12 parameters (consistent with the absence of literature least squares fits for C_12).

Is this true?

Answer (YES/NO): YES